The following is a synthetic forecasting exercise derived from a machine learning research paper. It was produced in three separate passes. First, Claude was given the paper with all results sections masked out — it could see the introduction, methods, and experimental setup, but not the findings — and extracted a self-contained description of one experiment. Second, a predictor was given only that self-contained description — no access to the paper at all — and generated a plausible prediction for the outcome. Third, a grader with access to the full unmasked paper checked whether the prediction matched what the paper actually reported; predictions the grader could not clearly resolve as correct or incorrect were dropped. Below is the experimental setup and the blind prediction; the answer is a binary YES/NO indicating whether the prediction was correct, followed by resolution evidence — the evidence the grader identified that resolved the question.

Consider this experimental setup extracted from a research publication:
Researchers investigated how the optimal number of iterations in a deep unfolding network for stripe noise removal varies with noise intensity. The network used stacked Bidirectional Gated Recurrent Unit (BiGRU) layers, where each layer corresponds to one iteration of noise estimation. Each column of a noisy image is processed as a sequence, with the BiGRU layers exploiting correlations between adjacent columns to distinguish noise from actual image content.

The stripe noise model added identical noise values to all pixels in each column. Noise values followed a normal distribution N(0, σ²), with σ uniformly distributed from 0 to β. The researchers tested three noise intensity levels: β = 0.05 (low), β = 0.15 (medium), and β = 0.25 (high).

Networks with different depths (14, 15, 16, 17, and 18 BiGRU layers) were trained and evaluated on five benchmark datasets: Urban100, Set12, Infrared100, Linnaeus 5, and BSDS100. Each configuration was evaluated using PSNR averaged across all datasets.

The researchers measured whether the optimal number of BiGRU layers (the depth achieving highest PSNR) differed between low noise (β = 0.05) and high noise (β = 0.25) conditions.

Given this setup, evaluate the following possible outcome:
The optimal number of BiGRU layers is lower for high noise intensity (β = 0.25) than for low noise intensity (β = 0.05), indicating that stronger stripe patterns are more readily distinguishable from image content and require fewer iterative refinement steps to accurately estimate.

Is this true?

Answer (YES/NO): YES